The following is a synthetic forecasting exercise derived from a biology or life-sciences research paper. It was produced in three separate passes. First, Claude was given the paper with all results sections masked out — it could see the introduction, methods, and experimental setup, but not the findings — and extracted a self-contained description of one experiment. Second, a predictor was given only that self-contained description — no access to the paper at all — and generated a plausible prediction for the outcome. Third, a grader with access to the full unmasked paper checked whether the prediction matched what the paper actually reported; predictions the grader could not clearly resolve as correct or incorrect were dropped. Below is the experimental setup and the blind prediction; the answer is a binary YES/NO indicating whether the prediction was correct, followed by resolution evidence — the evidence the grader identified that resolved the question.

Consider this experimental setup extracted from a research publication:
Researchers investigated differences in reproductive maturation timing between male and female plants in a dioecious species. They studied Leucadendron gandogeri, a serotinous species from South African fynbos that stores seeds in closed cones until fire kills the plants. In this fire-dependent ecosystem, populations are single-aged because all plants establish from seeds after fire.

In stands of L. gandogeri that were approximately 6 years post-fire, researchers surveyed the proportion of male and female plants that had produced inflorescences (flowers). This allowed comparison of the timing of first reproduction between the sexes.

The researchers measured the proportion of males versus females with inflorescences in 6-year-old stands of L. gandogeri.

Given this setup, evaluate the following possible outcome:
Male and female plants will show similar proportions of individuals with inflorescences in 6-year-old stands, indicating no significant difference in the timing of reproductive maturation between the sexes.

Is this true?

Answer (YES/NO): NO